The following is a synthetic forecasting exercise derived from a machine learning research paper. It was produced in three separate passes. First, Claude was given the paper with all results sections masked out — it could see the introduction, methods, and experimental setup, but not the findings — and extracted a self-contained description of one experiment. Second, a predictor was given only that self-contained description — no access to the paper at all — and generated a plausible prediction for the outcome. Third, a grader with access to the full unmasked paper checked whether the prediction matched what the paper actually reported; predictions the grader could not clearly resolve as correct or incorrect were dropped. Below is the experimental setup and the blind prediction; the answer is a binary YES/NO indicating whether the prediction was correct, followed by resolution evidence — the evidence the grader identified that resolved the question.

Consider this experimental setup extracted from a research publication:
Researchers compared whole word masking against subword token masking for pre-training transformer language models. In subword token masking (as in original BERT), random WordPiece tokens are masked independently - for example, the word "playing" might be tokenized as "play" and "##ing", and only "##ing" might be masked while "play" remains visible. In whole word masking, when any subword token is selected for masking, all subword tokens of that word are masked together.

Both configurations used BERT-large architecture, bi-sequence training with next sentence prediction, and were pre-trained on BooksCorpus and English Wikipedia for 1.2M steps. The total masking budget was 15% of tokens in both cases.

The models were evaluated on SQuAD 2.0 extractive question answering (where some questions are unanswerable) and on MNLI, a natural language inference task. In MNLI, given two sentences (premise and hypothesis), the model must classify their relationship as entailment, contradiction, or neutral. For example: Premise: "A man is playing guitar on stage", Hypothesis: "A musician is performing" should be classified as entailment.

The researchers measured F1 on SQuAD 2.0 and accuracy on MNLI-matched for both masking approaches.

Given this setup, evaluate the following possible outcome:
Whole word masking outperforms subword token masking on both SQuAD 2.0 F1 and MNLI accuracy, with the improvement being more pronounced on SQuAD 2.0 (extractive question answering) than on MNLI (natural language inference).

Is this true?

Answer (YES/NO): NO